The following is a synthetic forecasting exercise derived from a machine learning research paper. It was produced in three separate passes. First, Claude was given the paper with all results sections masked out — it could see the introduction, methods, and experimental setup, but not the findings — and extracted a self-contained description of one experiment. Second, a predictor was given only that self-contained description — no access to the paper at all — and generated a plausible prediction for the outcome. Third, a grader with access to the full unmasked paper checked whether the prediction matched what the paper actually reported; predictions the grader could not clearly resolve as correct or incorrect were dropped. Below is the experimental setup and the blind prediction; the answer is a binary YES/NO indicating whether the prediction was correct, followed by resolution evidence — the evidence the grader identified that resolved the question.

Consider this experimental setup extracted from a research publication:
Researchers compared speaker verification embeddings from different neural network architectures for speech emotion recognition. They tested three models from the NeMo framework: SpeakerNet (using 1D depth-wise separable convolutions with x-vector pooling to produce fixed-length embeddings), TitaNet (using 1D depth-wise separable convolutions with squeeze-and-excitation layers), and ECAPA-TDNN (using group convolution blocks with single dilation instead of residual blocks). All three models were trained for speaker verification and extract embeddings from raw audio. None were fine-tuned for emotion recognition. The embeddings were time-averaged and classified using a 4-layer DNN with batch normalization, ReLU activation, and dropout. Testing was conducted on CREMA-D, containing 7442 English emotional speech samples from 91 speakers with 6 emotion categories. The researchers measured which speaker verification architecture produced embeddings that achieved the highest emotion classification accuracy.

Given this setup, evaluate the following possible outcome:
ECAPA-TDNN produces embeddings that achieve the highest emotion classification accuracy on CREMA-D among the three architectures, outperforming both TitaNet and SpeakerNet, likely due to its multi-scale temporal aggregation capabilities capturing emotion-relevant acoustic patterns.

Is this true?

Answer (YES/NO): NO